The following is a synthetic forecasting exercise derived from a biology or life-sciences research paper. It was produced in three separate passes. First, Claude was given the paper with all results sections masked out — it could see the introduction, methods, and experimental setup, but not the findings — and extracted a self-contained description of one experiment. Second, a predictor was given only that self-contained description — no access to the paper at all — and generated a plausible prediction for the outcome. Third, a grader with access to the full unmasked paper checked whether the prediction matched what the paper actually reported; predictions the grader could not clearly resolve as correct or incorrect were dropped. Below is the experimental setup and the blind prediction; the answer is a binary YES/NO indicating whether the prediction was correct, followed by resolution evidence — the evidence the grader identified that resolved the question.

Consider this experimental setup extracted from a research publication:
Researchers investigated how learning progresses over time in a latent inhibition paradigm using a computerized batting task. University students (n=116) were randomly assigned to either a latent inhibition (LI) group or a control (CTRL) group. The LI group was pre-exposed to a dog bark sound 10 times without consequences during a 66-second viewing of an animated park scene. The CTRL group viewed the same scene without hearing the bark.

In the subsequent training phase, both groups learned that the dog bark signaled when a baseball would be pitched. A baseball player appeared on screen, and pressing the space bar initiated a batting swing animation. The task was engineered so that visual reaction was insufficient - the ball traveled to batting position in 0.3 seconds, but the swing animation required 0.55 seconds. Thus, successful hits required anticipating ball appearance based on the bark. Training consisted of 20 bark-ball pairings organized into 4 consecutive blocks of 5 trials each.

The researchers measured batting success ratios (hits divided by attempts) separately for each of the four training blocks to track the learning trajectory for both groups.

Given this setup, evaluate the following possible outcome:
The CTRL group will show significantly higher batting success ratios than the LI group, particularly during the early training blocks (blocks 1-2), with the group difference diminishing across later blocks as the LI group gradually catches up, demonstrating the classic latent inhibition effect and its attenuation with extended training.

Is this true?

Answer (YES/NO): NO